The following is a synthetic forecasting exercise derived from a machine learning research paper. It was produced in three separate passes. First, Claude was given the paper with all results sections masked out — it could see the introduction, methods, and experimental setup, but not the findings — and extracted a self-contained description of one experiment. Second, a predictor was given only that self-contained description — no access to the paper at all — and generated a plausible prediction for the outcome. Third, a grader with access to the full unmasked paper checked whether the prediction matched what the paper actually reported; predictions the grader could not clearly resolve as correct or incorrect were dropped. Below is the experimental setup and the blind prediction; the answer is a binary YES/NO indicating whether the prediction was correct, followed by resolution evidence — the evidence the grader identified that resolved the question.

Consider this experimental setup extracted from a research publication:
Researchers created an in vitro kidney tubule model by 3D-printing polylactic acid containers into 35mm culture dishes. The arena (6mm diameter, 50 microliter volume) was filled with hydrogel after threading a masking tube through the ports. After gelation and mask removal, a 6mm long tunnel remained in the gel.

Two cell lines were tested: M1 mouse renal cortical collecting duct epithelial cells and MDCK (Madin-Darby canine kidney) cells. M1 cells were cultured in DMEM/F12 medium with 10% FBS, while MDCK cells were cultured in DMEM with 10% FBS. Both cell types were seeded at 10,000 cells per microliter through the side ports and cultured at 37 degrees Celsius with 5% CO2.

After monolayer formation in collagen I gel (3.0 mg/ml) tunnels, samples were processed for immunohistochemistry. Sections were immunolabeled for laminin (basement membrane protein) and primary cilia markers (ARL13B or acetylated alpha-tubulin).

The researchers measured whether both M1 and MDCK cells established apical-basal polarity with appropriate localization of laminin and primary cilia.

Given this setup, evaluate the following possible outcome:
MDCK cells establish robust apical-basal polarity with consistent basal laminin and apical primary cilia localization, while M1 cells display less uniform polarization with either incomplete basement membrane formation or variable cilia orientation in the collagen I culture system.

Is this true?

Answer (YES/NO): NO